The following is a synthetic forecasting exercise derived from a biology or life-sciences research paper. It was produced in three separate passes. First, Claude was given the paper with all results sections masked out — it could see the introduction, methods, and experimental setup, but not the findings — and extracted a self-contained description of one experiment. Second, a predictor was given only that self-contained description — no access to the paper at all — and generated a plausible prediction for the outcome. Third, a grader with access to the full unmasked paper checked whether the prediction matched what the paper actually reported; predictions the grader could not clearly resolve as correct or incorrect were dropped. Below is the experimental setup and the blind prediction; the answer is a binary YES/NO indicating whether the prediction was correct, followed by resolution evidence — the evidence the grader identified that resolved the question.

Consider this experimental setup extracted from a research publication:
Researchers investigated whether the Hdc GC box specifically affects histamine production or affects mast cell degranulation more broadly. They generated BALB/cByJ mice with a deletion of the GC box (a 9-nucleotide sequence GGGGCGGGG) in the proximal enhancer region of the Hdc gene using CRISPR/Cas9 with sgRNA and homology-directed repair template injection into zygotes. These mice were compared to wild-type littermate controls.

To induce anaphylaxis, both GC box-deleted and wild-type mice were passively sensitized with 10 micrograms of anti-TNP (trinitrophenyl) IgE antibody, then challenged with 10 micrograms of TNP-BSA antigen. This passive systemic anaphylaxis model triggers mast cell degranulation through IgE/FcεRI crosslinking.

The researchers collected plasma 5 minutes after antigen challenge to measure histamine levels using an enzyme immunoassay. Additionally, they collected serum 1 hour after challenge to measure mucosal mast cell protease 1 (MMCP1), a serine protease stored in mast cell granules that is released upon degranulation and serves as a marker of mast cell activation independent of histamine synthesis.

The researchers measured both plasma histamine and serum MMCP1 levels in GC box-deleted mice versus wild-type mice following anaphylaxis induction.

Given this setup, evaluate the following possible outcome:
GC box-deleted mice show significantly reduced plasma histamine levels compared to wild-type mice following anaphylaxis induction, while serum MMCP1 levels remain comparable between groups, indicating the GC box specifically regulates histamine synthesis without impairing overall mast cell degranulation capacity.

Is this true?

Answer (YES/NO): YES